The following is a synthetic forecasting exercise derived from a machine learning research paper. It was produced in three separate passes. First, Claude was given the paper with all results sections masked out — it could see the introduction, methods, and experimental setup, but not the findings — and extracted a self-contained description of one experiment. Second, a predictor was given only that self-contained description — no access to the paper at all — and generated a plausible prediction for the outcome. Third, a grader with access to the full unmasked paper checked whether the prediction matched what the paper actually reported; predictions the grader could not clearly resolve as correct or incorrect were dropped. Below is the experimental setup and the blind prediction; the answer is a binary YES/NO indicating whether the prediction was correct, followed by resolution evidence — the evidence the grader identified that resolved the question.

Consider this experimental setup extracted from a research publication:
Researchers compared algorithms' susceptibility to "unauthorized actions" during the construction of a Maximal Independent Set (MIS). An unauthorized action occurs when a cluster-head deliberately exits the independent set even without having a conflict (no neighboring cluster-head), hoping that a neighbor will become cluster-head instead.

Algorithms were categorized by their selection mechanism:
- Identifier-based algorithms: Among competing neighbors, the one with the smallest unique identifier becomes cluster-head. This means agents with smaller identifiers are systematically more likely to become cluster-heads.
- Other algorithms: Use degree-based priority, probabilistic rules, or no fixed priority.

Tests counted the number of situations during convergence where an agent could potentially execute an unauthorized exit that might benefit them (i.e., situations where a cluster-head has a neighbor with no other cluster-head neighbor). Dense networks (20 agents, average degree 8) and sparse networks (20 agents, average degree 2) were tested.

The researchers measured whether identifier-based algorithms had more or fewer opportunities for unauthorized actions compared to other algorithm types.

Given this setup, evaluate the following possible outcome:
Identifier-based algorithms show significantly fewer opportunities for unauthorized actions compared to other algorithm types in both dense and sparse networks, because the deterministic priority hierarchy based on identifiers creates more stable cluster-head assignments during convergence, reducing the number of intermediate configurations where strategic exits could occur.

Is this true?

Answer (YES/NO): NO